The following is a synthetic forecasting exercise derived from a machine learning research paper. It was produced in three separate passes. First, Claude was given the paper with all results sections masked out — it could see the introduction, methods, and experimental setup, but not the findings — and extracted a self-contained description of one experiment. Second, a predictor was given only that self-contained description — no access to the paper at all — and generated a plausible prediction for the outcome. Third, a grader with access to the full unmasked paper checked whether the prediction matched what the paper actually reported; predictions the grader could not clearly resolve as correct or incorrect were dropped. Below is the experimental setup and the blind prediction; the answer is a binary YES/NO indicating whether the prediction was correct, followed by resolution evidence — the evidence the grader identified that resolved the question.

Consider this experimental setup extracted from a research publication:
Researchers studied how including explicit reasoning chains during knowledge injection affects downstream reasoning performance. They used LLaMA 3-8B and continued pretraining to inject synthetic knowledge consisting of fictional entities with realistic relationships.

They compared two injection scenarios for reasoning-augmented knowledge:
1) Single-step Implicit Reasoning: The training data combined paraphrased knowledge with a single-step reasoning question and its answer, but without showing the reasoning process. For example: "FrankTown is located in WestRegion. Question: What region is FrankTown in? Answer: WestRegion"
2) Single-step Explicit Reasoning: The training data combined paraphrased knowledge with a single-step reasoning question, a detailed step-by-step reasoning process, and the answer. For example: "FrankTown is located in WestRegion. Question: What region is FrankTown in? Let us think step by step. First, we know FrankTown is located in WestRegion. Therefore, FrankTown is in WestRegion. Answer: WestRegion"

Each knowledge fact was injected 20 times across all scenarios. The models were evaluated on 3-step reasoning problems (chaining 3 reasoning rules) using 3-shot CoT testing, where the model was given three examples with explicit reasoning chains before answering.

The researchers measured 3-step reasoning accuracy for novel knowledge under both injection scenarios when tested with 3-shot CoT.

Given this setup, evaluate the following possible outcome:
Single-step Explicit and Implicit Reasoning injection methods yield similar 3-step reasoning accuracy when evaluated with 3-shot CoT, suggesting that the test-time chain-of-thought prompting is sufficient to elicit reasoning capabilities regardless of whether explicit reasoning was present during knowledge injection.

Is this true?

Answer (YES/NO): NO